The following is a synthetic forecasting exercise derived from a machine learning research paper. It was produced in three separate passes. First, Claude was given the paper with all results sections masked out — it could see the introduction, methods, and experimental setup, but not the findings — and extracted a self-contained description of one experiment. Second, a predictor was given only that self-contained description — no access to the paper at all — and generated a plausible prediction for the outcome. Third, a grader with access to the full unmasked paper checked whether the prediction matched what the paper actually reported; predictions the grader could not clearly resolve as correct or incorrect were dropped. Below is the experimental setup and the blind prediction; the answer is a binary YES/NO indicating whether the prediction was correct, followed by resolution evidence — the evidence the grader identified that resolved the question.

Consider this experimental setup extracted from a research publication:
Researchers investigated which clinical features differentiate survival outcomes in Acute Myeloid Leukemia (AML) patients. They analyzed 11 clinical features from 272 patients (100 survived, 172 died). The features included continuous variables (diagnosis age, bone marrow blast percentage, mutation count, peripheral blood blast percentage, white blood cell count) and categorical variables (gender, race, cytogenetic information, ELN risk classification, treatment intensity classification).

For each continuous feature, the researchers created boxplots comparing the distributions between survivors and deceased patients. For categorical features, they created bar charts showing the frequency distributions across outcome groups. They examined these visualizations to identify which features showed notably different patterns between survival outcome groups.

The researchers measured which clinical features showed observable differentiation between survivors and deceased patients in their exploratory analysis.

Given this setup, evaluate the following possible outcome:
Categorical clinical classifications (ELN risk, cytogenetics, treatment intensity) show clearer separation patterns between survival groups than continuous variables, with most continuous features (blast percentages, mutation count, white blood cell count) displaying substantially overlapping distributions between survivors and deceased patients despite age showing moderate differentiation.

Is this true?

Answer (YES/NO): NO